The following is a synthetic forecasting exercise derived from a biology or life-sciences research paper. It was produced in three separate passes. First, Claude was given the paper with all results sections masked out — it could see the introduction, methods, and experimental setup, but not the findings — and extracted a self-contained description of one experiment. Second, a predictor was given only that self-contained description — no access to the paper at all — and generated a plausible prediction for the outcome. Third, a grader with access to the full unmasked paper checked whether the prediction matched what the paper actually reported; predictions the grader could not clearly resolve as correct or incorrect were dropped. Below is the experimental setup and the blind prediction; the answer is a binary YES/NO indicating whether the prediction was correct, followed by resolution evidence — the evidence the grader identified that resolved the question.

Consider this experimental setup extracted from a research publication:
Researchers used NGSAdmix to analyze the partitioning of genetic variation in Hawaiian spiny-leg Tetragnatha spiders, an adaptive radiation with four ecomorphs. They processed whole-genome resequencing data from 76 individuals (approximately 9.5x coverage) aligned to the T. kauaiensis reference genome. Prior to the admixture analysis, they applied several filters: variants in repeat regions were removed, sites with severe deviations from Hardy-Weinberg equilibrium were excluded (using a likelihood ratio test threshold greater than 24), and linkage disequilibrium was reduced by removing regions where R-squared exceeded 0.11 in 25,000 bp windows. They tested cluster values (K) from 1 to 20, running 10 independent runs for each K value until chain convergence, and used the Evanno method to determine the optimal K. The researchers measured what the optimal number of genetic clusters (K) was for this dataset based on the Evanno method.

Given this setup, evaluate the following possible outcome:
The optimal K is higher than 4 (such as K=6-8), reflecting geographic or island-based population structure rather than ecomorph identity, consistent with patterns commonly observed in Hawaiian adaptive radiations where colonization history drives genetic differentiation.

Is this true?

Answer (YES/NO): NO